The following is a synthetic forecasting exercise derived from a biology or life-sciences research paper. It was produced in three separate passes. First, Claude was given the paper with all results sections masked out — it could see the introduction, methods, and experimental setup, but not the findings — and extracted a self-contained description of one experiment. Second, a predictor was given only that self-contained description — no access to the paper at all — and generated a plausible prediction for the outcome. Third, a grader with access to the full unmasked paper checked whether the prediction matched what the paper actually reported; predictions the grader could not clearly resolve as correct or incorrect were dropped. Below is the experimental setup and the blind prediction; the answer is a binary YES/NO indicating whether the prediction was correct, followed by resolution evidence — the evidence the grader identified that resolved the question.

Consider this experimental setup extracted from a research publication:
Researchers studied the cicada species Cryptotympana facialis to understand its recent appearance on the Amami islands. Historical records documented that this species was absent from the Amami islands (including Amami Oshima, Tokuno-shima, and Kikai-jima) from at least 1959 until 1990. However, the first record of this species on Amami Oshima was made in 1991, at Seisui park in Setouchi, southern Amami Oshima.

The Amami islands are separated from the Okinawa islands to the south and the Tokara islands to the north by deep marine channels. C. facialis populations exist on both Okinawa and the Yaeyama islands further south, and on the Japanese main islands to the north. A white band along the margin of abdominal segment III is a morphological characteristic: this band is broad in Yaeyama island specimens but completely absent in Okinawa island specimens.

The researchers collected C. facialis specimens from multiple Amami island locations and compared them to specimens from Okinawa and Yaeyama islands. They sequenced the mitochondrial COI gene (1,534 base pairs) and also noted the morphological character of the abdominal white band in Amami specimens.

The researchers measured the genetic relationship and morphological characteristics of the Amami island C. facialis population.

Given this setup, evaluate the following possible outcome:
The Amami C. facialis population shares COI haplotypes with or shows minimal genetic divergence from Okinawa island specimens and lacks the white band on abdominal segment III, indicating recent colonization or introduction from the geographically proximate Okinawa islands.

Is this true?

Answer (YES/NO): YES